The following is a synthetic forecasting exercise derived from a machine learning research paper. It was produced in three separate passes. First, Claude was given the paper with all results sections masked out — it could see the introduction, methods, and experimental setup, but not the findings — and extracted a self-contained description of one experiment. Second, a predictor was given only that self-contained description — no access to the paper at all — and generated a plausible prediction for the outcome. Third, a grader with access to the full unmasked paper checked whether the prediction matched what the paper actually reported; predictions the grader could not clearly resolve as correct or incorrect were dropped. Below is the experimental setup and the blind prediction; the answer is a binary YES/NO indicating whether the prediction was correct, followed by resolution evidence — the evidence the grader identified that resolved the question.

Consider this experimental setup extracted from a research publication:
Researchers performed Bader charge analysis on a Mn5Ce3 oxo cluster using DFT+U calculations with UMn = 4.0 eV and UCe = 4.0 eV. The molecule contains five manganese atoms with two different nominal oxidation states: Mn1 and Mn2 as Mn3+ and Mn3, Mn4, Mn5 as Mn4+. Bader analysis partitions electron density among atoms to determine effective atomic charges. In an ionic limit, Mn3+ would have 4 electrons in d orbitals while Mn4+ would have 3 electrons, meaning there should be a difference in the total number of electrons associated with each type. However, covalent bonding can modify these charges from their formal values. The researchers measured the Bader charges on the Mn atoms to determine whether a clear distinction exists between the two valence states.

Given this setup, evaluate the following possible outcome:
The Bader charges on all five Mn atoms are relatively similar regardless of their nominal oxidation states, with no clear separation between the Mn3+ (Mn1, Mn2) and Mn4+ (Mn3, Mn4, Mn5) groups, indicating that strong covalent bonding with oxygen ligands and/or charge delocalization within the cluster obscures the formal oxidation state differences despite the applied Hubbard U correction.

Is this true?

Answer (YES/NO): NO